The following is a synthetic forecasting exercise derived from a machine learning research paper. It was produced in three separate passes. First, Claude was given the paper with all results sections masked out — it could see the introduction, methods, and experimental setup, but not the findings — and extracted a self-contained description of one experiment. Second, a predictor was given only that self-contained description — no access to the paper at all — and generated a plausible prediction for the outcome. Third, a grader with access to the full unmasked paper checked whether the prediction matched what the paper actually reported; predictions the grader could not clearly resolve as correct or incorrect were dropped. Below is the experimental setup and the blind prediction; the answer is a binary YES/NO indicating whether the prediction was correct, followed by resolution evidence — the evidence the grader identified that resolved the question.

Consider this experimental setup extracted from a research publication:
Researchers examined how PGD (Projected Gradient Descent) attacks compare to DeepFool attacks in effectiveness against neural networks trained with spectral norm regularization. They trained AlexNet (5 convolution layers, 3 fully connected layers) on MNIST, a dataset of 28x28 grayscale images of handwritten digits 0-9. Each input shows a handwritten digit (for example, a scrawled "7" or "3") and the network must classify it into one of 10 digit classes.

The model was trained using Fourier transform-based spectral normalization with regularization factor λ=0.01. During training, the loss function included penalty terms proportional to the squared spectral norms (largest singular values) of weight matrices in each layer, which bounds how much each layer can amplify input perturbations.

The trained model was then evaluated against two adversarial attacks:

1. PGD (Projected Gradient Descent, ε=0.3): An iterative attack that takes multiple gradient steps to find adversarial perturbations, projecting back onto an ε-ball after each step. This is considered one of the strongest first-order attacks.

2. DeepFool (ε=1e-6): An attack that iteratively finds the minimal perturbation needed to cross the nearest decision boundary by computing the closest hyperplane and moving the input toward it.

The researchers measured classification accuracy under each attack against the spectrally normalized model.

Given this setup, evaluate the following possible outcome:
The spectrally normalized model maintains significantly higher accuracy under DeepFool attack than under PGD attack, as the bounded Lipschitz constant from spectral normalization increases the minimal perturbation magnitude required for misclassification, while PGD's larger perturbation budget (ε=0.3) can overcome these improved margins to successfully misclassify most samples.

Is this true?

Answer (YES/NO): NO